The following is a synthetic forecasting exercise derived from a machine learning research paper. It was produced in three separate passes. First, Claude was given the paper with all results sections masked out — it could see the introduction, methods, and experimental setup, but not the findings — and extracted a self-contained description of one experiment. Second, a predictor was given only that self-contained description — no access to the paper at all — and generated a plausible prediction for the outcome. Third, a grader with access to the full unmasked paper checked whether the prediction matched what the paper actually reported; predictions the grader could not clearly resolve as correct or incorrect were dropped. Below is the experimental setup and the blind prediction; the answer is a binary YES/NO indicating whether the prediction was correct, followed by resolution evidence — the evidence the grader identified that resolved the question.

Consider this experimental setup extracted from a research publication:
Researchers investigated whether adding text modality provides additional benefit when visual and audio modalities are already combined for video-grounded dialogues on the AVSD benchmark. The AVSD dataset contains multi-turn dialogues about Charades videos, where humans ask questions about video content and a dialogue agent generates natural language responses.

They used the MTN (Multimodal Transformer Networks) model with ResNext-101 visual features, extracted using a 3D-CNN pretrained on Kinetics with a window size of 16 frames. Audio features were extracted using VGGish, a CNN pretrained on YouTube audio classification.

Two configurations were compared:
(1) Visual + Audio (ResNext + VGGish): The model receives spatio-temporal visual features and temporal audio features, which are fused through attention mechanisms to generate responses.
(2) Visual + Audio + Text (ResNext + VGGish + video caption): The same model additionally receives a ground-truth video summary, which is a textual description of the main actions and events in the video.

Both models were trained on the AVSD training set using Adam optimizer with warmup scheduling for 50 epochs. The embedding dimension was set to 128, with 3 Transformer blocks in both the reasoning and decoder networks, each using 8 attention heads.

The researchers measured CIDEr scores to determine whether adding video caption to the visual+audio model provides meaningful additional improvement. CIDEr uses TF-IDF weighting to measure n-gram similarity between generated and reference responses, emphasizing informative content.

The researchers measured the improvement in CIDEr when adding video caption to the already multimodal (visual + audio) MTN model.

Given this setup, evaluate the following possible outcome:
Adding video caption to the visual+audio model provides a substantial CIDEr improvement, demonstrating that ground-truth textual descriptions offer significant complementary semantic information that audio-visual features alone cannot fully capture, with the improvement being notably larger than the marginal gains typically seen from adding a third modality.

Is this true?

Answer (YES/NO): YES